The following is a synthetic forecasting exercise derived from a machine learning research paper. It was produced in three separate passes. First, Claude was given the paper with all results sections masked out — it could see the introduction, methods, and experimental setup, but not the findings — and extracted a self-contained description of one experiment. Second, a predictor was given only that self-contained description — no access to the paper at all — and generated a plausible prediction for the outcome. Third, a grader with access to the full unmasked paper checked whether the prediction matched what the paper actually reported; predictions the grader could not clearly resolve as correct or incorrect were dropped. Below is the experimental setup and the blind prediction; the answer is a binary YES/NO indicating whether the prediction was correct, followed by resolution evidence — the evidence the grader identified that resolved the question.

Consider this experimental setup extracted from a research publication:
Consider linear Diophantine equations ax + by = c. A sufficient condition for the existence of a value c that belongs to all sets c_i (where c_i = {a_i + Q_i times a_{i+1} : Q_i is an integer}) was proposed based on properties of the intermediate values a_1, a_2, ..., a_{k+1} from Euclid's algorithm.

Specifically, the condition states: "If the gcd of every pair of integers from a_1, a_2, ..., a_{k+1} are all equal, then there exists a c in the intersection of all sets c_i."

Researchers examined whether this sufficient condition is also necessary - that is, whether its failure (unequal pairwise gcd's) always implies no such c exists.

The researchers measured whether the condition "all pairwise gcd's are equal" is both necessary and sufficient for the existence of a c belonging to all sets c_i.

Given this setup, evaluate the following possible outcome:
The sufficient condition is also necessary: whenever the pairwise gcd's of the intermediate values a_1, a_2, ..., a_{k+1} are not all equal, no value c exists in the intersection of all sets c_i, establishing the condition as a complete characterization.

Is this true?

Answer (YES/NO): NO